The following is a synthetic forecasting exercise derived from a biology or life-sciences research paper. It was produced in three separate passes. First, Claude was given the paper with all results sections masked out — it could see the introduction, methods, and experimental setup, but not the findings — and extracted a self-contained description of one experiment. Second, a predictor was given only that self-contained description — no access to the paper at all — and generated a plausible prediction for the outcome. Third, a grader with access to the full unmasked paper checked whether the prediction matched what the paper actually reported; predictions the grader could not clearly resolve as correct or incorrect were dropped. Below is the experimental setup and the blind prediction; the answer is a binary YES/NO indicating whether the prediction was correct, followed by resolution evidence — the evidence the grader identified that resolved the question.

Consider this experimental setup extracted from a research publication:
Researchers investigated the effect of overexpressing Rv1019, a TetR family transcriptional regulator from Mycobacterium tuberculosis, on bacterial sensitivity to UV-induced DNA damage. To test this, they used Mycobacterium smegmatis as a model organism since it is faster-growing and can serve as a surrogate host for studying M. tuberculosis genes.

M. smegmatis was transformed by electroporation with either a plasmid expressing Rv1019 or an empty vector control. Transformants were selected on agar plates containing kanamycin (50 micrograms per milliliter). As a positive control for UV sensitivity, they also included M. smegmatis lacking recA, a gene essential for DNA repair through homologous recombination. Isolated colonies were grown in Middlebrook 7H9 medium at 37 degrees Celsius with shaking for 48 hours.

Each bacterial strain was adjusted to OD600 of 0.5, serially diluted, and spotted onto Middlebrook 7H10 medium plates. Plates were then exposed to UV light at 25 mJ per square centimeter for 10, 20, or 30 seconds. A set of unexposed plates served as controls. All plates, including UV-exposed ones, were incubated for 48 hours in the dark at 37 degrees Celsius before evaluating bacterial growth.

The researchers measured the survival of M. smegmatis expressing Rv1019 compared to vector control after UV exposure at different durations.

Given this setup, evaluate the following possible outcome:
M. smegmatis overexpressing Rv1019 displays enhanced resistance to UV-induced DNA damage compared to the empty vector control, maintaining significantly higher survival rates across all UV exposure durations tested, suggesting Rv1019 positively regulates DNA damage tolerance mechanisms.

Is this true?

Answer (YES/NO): NO